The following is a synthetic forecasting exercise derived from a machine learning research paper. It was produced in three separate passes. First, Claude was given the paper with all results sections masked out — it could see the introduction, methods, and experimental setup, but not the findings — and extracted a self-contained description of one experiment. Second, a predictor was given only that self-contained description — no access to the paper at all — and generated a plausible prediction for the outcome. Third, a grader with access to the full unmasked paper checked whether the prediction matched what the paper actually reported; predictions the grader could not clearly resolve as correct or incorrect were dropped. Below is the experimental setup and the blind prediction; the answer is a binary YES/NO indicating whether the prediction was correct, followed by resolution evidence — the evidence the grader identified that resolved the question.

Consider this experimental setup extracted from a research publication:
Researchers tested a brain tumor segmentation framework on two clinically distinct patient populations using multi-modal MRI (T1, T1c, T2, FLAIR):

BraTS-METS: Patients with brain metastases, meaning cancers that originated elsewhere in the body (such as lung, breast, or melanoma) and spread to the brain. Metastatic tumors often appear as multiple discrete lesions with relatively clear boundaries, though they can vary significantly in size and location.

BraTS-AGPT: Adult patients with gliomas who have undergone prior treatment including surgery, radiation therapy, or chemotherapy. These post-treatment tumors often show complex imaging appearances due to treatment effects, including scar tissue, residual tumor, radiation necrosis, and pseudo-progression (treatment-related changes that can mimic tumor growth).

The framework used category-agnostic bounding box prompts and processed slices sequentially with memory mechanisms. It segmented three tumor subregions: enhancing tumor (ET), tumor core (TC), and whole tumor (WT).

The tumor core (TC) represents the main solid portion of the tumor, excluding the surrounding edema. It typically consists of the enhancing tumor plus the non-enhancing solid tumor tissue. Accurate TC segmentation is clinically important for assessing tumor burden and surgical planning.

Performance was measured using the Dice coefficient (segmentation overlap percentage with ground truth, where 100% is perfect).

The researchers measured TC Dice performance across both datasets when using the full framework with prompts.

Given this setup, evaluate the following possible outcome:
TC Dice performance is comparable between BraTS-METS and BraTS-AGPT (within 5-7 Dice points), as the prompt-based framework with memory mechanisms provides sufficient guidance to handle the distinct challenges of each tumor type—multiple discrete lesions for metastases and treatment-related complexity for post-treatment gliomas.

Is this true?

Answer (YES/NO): YES